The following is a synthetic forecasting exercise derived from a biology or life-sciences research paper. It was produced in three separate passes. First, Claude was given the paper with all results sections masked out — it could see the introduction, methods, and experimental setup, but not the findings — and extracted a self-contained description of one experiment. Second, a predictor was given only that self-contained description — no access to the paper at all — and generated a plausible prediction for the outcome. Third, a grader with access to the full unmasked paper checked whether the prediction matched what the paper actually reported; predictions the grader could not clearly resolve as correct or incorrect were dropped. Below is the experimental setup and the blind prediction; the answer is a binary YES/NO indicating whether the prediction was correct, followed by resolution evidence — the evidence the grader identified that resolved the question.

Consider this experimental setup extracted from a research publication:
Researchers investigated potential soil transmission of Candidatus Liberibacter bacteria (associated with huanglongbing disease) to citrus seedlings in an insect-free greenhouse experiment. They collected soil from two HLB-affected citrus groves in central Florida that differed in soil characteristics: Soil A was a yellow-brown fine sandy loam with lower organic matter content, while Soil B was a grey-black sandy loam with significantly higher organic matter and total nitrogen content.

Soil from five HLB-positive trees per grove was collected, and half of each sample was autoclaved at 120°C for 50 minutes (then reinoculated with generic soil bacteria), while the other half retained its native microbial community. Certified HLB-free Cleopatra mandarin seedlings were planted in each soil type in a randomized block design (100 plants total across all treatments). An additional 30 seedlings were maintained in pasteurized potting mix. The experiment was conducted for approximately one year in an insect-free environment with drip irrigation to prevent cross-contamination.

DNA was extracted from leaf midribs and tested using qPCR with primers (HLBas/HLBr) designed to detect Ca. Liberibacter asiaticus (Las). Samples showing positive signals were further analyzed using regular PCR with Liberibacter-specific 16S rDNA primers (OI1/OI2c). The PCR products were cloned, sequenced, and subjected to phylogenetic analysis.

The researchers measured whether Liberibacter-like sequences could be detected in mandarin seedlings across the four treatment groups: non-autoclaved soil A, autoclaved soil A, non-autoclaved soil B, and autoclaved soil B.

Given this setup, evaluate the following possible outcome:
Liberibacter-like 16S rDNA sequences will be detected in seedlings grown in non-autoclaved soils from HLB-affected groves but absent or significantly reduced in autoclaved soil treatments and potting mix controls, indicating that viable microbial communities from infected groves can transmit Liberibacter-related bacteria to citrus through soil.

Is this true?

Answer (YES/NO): NO